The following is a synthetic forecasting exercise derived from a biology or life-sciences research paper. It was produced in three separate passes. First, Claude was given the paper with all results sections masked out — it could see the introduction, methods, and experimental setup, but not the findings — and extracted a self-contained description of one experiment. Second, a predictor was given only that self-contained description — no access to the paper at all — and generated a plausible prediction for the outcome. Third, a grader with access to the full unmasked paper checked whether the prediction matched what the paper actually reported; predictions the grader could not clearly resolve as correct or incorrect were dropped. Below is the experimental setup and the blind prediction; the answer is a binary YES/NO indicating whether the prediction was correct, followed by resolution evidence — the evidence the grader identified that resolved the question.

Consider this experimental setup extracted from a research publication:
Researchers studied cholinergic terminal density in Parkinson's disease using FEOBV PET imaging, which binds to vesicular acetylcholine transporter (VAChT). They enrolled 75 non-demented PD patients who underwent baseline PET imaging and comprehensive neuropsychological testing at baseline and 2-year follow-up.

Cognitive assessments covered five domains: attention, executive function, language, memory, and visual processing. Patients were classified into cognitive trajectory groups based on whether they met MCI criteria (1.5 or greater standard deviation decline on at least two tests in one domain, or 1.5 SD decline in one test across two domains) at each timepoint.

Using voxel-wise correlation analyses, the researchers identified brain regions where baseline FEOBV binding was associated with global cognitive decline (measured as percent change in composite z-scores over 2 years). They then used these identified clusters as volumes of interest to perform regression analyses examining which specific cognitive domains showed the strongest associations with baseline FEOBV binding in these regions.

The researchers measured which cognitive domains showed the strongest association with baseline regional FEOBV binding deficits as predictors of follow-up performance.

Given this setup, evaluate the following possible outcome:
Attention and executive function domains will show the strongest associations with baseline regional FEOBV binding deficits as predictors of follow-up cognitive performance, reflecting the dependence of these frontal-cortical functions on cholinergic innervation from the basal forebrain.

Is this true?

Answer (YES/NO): YES